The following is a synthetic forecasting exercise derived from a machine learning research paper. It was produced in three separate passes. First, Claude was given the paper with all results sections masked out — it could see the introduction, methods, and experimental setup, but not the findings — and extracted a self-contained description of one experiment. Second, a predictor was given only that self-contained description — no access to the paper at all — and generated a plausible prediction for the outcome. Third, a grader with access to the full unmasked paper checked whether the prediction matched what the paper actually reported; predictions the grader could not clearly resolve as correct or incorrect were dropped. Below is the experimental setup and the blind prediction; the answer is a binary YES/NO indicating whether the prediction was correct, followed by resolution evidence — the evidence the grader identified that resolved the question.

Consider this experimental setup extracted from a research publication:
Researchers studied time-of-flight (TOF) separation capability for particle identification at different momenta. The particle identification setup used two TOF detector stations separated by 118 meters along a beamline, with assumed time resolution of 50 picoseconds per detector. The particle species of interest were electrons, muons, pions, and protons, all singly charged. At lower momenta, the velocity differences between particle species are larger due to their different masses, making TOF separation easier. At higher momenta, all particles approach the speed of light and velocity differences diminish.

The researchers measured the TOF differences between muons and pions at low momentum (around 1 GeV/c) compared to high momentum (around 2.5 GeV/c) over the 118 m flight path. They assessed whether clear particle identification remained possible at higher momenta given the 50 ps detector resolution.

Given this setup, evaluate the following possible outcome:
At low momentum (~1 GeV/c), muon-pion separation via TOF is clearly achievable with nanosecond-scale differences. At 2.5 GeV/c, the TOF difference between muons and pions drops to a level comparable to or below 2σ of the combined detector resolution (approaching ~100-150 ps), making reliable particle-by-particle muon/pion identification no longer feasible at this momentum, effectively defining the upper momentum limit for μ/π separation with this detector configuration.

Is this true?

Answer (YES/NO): NO